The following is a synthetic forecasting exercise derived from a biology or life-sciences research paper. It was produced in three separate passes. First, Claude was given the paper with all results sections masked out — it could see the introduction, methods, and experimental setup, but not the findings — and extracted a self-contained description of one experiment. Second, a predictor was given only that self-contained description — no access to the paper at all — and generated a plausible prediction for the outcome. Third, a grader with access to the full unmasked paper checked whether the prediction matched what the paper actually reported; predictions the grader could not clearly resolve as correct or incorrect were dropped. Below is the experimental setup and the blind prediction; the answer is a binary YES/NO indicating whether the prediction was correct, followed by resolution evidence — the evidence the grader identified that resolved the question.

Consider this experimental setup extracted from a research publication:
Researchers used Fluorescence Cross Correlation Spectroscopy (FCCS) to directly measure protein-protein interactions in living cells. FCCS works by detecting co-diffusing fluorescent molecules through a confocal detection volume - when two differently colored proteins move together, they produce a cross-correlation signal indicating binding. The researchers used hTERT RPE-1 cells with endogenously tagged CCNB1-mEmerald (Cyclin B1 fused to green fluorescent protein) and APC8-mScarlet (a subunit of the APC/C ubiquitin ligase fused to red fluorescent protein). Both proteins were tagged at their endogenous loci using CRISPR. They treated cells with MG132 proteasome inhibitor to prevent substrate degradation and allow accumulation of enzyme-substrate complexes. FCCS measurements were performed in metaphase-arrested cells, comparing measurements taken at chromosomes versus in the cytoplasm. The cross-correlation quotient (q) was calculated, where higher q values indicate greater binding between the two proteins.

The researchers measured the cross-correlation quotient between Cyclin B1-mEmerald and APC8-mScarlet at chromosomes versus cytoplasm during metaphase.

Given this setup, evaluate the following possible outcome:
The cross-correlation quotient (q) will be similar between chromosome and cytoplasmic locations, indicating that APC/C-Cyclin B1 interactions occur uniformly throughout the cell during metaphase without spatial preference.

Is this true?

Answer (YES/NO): NO